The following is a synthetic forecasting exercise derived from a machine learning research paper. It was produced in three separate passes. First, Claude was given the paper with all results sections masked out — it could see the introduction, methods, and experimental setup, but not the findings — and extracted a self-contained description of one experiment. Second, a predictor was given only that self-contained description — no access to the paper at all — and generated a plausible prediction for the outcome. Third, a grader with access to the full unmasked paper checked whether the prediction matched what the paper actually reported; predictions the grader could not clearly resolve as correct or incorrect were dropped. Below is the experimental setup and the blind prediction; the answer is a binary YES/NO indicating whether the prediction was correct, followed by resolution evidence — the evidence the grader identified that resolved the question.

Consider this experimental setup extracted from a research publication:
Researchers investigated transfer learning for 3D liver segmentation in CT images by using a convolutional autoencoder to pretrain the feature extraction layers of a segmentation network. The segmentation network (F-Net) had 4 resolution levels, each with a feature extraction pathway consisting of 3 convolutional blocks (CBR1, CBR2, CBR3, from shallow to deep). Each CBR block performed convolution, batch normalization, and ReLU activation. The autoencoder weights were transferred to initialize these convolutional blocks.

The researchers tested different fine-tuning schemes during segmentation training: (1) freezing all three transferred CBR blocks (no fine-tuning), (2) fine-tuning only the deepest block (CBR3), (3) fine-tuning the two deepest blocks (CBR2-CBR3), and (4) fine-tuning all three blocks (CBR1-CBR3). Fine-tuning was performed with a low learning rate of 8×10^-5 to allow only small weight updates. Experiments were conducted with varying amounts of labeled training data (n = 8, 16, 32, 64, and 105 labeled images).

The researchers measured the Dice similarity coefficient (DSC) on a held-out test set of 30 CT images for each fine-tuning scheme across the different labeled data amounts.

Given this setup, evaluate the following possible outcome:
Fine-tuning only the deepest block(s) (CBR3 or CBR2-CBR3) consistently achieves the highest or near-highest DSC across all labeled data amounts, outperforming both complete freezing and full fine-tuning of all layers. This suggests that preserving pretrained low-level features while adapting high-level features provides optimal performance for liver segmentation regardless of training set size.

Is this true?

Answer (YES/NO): NO